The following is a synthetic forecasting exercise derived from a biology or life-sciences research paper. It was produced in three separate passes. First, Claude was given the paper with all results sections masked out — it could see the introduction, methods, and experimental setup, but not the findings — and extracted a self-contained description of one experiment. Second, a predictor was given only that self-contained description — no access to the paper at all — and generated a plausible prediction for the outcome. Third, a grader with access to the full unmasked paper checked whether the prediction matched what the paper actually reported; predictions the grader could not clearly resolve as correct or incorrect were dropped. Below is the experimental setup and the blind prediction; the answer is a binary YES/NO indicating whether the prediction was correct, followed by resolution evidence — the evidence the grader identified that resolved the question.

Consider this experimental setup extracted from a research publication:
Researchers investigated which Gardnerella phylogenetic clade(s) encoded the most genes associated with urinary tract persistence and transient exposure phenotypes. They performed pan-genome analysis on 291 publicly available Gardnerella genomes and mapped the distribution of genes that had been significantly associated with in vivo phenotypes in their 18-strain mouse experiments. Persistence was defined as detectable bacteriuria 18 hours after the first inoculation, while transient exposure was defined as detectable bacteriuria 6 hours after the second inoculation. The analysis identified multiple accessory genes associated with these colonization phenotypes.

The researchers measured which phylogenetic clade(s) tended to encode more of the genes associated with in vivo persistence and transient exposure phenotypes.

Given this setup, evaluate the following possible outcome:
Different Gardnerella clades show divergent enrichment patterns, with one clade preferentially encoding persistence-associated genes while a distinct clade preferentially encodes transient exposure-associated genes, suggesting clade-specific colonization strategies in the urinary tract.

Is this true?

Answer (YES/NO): NO